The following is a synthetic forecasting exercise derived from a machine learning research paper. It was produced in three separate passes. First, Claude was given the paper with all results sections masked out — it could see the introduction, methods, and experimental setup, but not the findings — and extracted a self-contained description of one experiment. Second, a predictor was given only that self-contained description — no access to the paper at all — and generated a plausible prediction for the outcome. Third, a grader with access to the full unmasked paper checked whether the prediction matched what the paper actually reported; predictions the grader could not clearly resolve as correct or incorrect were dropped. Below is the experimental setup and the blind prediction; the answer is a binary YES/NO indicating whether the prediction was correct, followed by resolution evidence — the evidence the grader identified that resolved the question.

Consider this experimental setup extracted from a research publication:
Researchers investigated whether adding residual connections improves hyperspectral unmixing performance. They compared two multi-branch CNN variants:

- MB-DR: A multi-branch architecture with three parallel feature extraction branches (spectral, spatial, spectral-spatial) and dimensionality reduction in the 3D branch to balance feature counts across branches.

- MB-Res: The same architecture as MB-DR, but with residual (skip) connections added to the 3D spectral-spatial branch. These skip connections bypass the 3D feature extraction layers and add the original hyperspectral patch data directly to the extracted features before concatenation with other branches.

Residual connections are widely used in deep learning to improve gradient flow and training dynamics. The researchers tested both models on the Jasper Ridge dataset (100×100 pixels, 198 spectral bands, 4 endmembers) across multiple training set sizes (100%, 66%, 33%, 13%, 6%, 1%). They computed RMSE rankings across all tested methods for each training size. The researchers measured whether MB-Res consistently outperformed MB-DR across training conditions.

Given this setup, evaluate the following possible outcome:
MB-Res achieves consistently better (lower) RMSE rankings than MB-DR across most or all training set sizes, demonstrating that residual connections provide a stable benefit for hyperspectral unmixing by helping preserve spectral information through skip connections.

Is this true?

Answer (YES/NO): NO